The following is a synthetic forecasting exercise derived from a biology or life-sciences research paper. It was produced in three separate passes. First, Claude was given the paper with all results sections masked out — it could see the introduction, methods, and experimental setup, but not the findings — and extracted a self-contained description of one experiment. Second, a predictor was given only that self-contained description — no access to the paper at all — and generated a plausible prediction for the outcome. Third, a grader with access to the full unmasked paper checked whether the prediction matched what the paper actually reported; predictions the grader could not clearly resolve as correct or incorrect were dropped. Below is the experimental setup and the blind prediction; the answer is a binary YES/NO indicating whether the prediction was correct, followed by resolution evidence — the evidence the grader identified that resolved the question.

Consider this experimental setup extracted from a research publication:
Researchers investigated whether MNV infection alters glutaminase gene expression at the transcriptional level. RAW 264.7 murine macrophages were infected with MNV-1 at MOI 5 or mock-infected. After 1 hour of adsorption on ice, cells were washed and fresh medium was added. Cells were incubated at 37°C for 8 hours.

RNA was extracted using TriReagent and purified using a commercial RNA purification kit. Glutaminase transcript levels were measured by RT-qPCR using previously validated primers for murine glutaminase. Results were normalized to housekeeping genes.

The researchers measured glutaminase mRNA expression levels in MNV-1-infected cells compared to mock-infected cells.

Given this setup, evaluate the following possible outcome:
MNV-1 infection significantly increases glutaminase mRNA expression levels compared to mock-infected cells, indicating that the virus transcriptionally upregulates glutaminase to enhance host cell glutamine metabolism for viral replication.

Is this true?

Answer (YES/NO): NO